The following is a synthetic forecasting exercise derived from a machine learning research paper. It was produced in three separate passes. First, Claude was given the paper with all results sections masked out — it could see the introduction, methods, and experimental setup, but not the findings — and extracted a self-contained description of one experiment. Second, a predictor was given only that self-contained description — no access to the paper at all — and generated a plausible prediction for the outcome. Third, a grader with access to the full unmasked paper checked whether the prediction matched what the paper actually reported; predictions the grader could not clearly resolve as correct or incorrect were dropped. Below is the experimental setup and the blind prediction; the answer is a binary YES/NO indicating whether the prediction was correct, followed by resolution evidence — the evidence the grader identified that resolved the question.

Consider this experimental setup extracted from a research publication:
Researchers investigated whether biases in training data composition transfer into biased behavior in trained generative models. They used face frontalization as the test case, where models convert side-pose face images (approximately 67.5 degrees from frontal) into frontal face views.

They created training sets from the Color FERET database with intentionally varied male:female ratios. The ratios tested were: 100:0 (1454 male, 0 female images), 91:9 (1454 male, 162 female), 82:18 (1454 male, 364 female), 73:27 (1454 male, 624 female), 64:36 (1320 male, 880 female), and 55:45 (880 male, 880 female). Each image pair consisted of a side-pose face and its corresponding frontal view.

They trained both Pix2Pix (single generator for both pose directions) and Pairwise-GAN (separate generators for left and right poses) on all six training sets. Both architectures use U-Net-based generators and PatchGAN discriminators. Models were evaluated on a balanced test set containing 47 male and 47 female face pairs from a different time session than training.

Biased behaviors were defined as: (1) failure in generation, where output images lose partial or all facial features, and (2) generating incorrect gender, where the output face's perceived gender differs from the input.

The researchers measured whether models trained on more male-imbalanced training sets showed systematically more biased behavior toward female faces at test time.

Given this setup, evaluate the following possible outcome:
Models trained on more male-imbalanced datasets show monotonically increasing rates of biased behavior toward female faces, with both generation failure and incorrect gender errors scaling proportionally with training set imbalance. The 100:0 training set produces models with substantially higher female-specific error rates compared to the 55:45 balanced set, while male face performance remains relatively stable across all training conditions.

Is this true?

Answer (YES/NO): NO